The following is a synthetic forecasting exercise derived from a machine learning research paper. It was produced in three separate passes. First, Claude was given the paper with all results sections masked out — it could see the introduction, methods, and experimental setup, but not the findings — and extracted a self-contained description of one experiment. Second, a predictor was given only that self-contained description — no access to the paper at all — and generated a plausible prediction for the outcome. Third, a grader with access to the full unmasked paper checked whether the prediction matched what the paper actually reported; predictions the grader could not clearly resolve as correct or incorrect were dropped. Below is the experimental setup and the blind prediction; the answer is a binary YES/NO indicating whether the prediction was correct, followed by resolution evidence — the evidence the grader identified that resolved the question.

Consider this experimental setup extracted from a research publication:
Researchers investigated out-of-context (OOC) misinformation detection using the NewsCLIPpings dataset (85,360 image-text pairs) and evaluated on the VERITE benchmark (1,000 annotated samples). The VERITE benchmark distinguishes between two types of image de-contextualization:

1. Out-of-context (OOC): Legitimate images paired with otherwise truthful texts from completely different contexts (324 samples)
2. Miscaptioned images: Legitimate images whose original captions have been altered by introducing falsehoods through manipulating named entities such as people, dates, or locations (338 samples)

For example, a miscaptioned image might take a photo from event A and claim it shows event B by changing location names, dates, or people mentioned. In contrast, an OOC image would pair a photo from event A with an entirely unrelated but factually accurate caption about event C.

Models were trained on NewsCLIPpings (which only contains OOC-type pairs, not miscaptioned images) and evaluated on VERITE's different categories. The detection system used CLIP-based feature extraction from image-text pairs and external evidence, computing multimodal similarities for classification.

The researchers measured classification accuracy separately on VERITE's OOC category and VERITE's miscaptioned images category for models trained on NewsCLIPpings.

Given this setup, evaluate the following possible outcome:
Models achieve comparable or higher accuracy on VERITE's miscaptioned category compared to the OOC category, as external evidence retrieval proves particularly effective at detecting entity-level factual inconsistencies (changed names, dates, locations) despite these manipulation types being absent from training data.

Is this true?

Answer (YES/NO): NO